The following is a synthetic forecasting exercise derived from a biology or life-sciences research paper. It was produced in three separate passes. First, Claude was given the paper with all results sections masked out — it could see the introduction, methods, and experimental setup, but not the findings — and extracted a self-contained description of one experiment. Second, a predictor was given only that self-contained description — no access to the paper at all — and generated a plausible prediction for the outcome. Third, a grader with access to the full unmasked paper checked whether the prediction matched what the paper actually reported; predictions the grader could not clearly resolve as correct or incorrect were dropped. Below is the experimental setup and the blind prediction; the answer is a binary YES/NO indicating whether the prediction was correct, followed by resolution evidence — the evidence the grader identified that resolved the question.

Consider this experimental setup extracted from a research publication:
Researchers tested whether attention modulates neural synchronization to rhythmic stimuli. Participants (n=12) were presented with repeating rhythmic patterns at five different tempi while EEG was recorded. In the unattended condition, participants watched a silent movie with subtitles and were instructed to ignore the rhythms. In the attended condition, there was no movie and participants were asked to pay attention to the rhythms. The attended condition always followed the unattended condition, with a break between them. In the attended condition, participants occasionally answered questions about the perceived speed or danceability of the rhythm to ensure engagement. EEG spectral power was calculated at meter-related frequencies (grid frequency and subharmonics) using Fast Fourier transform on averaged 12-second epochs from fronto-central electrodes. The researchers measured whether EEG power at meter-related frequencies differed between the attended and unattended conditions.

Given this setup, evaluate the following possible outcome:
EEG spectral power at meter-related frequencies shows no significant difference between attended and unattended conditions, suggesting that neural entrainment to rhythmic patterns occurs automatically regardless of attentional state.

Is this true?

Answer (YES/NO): YES